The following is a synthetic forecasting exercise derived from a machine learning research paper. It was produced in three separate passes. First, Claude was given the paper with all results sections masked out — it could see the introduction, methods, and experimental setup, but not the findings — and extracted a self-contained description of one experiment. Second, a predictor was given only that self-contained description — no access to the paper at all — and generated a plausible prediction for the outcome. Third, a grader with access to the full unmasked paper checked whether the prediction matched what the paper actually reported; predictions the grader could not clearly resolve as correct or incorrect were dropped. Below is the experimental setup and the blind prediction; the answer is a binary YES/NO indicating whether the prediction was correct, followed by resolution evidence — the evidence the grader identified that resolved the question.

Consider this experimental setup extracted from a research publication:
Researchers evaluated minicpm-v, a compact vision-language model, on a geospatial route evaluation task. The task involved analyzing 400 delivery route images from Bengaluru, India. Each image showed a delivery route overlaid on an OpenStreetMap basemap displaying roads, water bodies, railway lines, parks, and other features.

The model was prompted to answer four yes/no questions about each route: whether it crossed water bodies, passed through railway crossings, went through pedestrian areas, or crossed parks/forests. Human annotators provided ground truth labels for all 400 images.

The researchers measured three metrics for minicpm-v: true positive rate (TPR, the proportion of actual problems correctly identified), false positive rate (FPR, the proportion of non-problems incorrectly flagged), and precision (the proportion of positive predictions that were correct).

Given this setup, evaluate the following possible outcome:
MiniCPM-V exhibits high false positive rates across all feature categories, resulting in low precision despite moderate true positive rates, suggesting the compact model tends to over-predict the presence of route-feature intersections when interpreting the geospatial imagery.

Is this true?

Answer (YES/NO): NO